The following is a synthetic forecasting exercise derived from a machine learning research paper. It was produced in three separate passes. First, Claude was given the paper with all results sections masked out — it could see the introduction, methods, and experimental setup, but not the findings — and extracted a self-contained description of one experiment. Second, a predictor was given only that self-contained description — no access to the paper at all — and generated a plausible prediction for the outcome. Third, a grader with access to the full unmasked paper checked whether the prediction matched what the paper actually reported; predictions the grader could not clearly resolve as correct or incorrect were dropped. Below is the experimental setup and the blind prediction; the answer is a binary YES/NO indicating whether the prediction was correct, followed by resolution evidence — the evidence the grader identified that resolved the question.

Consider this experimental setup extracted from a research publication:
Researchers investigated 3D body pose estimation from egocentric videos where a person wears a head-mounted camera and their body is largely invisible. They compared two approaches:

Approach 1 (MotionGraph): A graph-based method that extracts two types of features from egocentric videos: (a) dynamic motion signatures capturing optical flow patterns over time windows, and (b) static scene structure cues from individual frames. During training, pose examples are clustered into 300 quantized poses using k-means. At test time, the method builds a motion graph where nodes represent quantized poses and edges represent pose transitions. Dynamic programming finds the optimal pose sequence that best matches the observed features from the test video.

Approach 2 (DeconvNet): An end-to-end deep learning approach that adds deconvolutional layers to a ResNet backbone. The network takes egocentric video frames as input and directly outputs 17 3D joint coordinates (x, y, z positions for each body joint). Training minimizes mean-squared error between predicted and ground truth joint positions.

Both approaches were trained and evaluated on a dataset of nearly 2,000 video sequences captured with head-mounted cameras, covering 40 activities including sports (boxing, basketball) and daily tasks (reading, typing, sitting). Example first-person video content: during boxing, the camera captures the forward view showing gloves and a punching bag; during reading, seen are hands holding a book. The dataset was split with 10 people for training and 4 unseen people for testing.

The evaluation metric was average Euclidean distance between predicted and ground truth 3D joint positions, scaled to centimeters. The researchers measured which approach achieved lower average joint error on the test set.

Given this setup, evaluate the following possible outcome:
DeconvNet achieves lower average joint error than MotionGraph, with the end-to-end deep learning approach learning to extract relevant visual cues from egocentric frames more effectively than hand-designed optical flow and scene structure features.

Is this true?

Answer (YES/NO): YES